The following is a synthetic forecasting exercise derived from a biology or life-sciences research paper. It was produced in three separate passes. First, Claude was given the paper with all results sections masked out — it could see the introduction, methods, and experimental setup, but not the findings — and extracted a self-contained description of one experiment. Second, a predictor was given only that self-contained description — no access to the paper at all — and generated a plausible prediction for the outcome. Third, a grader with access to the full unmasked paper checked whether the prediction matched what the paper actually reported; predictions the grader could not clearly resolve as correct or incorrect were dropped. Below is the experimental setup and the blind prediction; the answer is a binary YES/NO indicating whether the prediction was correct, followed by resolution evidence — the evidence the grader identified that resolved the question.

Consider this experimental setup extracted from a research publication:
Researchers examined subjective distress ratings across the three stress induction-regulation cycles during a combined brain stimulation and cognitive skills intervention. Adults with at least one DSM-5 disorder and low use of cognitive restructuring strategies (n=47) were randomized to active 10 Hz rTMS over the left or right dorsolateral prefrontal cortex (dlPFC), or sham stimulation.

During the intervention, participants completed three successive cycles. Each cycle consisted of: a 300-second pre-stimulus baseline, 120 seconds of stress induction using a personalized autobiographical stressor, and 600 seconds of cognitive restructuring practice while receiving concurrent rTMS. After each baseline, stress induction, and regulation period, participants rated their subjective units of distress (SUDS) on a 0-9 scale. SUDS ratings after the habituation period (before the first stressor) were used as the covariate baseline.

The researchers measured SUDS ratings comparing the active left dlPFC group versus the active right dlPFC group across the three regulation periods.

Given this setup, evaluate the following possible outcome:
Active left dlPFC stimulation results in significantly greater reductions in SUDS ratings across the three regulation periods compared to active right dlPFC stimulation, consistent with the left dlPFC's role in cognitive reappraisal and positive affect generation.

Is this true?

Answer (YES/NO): YES